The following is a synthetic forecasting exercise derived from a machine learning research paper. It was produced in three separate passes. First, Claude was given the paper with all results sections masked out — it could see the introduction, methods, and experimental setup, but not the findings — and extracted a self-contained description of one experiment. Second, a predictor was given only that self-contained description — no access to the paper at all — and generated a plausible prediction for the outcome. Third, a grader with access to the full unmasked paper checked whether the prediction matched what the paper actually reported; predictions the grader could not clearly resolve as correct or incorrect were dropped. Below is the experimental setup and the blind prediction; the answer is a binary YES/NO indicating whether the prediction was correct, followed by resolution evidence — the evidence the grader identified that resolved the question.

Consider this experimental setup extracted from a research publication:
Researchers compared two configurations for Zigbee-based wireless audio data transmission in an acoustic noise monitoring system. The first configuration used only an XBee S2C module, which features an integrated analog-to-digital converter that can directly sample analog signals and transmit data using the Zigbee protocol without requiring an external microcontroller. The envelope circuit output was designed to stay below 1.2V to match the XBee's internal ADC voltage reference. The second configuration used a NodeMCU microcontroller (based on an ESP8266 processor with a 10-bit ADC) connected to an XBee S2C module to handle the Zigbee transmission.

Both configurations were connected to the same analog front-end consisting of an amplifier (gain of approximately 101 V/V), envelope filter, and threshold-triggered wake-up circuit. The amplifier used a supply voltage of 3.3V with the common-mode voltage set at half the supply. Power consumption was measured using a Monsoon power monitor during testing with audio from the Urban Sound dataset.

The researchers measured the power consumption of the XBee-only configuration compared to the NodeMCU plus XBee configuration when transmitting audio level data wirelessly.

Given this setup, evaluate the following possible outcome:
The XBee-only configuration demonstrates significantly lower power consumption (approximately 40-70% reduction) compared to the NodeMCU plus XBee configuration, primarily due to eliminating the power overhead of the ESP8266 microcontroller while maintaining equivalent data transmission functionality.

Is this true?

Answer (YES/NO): NO